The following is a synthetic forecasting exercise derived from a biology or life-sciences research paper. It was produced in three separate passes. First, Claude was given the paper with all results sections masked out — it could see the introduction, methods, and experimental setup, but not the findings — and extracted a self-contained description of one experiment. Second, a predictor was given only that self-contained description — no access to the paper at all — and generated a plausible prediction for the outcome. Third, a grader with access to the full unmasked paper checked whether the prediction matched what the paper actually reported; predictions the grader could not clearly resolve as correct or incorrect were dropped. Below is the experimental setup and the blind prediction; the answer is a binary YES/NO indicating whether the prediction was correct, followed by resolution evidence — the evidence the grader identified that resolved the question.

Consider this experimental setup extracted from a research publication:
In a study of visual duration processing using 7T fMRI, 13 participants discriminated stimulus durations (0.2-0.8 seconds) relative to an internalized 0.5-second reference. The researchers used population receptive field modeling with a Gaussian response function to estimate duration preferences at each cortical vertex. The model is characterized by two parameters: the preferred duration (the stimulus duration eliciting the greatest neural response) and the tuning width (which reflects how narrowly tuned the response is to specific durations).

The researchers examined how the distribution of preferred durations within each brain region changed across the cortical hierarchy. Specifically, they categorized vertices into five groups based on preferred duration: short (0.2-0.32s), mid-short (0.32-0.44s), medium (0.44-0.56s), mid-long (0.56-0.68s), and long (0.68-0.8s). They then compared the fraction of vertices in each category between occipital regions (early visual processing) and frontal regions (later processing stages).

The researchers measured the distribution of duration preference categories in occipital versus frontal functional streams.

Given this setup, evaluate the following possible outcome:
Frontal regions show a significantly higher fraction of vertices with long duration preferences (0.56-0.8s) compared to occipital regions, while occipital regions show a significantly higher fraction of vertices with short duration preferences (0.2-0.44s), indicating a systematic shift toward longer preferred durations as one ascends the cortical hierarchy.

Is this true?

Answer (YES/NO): NO